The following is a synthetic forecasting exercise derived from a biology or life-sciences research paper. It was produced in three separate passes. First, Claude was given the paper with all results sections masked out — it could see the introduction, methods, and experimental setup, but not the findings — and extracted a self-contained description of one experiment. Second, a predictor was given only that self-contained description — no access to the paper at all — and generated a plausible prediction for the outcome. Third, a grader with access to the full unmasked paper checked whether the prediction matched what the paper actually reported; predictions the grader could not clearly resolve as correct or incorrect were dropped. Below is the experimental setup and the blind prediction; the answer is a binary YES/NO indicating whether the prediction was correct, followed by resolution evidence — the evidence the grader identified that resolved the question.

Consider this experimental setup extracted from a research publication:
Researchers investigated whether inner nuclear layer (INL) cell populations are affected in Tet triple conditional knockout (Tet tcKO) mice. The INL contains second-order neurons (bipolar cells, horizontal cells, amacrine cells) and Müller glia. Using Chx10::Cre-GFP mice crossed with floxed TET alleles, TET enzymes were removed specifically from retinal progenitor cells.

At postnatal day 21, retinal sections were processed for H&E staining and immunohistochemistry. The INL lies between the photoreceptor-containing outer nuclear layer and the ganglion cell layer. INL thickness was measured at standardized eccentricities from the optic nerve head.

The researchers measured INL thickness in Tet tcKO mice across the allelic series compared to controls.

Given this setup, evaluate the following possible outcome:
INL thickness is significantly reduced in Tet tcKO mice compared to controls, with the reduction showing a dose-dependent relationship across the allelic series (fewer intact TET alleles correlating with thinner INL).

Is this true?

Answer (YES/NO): NO